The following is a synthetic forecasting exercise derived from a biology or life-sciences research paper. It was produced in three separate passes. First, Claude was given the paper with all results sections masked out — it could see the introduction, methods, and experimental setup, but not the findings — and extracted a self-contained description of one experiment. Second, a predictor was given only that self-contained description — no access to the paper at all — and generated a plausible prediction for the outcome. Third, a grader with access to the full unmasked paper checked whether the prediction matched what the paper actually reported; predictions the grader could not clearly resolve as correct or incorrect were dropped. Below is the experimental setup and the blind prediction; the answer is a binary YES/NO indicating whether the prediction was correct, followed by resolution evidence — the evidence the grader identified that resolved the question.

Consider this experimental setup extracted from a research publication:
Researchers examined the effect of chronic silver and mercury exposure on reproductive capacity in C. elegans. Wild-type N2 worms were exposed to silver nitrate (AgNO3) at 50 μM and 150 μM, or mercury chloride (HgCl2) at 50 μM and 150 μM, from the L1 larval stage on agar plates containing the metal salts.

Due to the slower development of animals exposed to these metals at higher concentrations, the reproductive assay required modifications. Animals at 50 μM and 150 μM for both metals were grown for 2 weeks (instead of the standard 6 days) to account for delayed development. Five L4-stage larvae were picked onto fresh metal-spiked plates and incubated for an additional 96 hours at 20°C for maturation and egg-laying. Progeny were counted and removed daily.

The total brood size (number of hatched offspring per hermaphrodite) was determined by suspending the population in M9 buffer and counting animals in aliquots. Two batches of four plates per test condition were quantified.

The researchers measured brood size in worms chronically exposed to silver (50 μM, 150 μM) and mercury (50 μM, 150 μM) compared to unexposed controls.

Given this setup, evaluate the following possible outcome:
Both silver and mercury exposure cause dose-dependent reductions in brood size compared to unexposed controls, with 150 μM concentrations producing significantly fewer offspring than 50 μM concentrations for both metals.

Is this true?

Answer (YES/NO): NO